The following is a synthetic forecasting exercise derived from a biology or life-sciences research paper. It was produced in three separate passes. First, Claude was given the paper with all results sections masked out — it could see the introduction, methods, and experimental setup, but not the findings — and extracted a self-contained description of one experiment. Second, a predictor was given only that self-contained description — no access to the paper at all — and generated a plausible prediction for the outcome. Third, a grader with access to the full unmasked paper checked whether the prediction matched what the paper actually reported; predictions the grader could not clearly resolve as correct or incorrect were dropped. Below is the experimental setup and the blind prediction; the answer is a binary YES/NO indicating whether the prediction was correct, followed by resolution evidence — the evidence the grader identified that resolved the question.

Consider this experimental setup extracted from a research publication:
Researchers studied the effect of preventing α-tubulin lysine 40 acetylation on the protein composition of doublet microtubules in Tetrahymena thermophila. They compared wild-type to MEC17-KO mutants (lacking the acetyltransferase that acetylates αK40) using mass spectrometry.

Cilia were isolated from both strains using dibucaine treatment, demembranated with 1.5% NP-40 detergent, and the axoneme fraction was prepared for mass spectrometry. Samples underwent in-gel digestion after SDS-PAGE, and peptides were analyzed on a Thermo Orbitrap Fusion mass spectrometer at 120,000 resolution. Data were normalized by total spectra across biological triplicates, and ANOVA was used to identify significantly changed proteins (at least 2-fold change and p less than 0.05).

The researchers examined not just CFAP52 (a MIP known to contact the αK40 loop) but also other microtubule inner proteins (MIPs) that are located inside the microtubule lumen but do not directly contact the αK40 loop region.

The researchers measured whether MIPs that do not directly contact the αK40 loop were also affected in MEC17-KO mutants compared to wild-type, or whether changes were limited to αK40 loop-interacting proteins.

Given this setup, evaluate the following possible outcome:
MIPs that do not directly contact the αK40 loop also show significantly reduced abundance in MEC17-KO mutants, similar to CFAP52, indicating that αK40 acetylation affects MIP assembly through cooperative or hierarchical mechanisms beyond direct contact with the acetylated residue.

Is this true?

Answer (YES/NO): NO